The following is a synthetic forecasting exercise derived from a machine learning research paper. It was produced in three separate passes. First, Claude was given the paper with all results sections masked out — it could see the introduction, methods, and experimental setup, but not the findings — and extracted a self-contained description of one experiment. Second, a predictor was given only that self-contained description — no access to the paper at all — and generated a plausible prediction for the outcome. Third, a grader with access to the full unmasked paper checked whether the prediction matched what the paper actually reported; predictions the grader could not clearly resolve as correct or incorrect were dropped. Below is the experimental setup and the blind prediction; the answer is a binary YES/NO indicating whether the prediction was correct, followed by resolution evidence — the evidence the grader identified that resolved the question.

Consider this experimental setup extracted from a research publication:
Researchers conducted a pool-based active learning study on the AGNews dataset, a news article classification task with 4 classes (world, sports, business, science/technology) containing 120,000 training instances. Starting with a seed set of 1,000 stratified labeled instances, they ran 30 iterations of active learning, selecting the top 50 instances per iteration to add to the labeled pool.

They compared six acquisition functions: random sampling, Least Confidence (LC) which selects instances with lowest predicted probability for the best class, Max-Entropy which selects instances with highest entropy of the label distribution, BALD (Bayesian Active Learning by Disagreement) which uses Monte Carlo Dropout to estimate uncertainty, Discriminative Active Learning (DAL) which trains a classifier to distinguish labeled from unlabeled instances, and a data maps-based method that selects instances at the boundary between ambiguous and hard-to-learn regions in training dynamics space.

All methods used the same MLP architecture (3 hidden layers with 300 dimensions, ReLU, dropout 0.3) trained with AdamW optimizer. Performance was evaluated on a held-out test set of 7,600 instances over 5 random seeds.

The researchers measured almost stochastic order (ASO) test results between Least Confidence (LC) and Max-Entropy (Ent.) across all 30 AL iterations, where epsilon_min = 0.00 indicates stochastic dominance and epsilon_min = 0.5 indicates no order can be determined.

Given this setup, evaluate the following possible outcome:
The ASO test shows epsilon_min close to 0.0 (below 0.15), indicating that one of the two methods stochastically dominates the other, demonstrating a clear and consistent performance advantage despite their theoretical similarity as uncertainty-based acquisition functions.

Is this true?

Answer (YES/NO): YES